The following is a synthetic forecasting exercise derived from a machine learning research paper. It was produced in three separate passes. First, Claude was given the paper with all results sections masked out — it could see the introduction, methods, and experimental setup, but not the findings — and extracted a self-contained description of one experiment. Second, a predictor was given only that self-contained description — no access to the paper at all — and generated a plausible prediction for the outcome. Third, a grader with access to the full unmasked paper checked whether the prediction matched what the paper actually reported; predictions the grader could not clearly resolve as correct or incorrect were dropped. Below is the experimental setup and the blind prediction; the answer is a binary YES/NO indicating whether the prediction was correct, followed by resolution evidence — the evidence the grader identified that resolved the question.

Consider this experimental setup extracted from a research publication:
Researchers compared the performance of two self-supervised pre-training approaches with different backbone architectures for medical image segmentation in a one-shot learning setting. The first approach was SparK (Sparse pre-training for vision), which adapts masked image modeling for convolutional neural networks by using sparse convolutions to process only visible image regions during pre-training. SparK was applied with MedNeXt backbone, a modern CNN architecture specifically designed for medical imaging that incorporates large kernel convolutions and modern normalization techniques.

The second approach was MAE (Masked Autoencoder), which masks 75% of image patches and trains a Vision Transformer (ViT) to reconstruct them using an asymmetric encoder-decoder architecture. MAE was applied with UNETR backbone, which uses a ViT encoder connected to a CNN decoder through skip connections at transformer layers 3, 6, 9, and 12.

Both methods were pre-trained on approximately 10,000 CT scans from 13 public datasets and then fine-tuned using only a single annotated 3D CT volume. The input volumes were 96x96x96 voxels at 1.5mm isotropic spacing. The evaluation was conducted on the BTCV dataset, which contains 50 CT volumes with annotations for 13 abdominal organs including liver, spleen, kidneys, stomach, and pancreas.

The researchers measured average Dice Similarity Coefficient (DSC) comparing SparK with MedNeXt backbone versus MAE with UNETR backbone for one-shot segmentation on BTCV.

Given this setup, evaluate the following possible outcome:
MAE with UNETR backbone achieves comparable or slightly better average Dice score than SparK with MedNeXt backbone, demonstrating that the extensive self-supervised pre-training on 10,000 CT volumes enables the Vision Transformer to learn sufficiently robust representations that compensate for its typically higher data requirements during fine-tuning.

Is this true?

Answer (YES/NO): NO